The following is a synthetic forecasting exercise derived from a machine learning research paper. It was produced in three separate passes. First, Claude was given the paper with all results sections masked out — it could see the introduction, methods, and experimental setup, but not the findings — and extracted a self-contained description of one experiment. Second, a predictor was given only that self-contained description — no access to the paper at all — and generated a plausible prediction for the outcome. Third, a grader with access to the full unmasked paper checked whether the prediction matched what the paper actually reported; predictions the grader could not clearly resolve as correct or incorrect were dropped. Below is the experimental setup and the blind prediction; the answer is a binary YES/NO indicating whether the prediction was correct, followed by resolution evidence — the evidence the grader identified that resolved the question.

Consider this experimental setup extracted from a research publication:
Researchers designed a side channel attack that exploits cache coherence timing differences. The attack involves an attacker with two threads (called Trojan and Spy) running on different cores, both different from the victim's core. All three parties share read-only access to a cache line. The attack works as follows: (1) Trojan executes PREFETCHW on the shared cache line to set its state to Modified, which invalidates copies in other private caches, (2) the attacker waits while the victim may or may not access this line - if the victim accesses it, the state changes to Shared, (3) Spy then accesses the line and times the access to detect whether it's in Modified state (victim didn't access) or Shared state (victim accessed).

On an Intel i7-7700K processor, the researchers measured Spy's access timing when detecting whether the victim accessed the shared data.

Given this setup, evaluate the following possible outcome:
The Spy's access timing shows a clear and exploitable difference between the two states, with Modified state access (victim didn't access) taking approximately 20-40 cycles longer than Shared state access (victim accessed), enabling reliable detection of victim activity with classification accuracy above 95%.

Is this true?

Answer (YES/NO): YES